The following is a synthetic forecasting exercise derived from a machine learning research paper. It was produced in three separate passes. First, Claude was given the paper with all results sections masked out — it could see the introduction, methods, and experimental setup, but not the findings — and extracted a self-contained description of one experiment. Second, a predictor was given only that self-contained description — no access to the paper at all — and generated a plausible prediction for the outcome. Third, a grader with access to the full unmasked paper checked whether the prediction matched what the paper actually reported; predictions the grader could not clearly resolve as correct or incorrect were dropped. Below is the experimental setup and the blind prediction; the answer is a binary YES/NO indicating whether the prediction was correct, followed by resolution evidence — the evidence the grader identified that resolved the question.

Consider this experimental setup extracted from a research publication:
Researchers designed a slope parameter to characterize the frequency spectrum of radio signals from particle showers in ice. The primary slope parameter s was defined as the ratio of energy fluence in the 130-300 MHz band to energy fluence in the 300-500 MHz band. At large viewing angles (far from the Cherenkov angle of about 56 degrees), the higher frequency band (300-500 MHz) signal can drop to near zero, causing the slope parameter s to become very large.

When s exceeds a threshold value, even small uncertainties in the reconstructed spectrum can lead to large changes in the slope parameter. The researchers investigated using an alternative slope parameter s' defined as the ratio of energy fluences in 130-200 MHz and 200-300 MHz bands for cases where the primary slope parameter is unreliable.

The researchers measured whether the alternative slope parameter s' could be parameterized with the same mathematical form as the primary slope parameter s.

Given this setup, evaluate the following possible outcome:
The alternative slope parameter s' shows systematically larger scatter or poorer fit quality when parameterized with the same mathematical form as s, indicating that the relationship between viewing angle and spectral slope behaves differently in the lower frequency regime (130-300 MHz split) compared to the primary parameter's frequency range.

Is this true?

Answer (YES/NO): NO